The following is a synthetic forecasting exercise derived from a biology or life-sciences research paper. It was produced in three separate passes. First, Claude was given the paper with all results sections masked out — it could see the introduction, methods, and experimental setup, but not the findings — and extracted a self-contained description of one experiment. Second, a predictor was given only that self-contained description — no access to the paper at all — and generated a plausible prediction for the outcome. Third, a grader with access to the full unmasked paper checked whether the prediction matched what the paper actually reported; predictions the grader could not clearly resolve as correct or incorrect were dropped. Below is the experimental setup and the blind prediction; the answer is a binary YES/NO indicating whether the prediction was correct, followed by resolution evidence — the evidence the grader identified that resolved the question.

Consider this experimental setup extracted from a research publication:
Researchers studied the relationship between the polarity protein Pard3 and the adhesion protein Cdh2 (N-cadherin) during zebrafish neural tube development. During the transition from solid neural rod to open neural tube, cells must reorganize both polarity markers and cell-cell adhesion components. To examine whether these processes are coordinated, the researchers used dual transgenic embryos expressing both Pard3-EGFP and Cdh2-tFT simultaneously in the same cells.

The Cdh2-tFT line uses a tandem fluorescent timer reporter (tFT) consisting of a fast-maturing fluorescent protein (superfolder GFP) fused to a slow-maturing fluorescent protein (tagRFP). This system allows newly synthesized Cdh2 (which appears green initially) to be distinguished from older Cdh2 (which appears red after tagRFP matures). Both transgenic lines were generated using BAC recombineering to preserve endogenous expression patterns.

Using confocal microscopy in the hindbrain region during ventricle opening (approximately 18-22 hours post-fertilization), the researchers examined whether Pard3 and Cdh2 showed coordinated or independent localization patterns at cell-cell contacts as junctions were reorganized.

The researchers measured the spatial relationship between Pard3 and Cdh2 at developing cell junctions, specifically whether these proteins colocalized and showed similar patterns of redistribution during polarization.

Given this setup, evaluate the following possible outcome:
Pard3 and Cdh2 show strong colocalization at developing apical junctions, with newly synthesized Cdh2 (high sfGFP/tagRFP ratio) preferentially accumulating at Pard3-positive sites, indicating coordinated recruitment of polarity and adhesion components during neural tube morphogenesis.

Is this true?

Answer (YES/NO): NO